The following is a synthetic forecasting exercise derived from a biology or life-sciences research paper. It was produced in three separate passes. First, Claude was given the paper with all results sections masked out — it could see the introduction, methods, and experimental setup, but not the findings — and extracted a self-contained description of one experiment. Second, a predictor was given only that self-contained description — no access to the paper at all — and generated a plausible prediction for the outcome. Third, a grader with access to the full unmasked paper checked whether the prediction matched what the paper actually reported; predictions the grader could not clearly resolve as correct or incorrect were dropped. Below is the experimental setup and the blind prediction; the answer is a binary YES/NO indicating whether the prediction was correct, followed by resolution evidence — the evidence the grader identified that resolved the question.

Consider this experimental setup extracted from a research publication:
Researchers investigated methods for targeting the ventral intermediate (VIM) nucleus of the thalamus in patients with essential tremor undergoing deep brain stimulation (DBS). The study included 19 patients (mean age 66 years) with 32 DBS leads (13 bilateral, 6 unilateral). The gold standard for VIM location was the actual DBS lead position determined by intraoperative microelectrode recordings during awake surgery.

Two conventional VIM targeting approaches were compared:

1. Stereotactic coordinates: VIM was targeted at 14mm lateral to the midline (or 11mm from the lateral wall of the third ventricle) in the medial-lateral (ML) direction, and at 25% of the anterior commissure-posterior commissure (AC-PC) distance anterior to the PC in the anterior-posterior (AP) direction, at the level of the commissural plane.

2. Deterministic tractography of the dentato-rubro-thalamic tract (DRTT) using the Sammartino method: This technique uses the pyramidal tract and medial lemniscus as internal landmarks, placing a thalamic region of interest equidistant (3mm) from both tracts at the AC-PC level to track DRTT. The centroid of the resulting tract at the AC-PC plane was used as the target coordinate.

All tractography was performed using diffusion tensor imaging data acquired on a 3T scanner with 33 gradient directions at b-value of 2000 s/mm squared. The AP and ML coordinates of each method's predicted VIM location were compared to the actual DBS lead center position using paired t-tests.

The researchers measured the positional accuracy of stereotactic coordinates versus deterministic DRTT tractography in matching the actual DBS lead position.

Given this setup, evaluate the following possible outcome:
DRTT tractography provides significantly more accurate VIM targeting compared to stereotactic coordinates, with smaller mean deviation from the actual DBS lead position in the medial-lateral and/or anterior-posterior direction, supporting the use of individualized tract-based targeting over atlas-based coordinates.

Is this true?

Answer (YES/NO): NO